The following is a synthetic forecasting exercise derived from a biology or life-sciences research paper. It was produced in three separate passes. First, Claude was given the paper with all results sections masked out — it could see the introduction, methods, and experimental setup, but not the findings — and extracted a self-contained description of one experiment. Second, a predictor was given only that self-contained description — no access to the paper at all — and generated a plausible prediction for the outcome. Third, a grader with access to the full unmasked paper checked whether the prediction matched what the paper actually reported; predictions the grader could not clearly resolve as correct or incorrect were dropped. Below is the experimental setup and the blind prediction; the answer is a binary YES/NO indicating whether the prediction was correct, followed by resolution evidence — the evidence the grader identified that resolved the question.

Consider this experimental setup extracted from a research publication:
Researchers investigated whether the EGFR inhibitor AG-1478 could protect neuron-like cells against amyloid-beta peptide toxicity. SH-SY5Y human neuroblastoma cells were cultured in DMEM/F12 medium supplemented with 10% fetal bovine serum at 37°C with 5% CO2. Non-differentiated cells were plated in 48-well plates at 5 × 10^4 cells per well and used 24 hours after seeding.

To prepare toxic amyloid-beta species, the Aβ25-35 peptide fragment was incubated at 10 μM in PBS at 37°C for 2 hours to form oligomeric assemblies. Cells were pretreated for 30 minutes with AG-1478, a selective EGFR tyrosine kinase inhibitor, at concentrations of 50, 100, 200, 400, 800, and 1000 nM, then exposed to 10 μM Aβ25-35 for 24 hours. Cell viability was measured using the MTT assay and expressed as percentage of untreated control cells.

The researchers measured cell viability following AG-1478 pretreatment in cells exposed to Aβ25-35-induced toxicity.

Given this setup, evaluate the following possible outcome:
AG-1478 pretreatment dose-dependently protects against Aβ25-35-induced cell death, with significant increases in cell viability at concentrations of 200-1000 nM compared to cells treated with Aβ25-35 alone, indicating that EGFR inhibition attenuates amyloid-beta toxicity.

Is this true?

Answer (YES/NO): NO